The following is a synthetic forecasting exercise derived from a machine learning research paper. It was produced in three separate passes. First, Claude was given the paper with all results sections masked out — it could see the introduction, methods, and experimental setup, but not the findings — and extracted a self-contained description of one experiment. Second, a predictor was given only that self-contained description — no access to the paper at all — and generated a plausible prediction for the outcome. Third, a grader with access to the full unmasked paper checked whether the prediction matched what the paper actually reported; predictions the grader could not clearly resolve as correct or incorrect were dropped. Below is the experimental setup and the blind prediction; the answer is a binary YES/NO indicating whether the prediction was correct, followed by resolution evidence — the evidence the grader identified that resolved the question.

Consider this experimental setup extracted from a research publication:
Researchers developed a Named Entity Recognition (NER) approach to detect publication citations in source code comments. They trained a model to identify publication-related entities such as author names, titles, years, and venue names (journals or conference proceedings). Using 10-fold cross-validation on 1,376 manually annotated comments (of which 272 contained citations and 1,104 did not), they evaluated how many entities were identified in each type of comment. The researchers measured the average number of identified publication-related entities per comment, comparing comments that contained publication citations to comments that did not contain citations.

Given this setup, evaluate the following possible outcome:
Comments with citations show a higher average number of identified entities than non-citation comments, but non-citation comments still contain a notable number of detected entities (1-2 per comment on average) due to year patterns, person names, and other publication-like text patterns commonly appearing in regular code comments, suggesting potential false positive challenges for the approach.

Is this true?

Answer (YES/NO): YES